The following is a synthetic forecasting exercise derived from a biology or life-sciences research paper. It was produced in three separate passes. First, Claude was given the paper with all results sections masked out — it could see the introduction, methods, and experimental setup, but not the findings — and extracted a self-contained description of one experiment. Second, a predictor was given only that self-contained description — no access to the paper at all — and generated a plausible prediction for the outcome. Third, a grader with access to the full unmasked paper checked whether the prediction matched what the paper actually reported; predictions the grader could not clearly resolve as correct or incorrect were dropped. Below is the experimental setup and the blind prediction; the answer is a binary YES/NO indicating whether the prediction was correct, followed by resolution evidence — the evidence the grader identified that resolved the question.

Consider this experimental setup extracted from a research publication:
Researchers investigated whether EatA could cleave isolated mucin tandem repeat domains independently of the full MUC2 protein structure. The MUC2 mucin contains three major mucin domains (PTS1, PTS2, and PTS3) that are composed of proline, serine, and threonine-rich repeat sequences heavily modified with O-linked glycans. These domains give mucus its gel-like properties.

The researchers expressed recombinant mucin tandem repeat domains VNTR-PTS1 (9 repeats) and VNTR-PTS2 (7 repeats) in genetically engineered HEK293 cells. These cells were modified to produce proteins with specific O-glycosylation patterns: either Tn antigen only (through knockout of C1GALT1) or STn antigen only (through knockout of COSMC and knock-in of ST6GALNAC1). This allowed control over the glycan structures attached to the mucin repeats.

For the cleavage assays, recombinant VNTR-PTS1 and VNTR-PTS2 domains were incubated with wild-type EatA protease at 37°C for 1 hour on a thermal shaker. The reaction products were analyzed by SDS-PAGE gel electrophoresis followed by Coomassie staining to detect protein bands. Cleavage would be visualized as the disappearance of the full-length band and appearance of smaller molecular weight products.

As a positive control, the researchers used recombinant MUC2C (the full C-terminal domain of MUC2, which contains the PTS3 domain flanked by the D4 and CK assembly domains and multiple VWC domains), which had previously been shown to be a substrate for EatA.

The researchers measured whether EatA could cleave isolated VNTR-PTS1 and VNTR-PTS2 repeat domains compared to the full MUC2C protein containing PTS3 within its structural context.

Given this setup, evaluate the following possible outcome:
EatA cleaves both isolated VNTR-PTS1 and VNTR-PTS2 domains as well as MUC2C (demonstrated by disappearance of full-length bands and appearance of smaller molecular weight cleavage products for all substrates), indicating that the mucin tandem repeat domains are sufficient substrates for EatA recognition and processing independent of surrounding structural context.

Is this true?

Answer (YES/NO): NO